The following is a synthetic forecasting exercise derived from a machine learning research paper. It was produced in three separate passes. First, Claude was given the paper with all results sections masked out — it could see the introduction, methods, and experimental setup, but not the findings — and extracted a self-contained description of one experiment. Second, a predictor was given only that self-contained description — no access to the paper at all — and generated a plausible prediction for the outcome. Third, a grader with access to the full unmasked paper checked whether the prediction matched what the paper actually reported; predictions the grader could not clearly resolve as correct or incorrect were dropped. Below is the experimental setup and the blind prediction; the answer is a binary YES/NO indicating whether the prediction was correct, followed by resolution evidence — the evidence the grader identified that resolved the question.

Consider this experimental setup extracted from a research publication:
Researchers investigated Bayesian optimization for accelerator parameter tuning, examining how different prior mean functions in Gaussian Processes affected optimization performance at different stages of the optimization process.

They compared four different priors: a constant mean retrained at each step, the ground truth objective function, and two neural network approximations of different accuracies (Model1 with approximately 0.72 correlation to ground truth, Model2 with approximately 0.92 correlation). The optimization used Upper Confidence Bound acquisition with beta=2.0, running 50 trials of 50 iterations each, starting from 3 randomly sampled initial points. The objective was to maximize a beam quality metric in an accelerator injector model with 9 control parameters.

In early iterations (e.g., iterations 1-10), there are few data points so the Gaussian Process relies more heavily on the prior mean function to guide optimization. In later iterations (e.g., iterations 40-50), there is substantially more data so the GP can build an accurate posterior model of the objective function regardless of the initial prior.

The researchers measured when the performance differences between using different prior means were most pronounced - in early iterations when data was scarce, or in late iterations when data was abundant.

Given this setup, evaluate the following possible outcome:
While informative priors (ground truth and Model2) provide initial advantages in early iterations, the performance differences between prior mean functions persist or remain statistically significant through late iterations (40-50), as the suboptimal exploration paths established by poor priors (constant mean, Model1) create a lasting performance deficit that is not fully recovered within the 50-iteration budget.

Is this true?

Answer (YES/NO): NO